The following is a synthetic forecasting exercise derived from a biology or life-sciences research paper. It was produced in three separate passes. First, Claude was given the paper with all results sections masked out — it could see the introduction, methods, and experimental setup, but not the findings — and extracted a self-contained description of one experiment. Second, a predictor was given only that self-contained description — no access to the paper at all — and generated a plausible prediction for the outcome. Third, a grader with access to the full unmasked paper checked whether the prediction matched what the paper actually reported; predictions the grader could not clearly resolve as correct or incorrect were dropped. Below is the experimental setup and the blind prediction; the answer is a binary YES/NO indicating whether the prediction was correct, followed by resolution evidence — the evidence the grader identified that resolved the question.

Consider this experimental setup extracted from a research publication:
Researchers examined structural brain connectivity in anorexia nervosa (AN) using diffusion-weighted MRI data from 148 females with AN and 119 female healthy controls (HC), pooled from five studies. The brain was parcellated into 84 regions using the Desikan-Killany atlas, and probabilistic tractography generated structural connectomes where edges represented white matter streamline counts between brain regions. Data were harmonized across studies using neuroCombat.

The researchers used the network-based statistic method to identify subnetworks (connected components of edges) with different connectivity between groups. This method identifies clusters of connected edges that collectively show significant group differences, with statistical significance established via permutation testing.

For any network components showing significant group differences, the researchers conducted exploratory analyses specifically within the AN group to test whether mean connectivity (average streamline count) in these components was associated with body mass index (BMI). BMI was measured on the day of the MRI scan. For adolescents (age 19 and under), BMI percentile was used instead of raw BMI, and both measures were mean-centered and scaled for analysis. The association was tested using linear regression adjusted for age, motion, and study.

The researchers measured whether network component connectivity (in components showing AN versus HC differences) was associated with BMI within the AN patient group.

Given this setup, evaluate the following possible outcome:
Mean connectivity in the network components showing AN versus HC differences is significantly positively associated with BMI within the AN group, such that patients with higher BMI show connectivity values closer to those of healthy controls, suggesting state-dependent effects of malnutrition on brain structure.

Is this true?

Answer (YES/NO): YES